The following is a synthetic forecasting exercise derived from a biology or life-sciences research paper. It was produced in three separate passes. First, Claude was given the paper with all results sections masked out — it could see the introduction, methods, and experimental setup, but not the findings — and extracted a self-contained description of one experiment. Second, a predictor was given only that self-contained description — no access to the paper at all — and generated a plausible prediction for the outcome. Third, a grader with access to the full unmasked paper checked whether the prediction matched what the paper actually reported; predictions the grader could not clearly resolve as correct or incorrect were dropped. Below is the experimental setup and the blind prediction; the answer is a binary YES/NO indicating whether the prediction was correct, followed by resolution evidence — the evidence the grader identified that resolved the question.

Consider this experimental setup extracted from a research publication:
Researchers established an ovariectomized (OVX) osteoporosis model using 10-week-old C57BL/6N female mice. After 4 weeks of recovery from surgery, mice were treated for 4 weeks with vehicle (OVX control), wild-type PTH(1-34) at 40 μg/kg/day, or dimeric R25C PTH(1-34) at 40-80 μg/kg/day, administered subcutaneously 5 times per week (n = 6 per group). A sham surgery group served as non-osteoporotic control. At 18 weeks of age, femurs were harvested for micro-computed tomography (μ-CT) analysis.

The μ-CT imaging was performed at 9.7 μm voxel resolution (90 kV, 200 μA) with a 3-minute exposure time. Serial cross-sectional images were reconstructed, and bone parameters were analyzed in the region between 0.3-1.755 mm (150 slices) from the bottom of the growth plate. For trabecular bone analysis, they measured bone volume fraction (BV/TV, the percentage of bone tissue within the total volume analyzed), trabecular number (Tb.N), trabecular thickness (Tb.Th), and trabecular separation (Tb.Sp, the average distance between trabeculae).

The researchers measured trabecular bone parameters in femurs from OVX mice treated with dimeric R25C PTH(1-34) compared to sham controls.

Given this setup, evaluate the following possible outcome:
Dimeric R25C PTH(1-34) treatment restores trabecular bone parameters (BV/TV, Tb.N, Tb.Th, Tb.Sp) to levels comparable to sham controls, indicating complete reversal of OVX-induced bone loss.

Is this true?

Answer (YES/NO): NO